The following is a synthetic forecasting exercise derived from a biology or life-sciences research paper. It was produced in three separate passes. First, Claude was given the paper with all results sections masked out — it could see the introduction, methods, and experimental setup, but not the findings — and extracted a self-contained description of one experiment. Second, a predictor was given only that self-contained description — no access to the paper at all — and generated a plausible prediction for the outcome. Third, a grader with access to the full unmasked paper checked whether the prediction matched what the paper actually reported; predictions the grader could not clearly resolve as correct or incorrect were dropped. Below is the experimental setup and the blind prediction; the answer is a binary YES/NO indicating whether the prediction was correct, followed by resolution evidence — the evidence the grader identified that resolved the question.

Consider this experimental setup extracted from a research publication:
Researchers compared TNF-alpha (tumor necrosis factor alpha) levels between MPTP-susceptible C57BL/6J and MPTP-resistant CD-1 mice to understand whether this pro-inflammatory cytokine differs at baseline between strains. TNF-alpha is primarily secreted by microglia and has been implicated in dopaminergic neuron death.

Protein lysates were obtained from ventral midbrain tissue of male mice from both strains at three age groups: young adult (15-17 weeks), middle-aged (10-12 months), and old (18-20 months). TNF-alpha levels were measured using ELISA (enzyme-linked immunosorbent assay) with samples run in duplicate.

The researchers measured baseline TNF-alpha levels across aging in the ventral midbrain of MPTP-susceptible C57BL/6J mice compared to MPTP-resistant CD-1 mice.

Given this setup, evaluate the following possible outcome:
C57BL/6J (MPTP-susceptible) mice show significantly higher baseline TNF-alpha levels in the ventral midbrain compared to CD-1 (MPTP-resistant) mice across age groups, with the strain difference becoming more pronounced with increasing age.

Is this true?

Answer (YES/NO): NO